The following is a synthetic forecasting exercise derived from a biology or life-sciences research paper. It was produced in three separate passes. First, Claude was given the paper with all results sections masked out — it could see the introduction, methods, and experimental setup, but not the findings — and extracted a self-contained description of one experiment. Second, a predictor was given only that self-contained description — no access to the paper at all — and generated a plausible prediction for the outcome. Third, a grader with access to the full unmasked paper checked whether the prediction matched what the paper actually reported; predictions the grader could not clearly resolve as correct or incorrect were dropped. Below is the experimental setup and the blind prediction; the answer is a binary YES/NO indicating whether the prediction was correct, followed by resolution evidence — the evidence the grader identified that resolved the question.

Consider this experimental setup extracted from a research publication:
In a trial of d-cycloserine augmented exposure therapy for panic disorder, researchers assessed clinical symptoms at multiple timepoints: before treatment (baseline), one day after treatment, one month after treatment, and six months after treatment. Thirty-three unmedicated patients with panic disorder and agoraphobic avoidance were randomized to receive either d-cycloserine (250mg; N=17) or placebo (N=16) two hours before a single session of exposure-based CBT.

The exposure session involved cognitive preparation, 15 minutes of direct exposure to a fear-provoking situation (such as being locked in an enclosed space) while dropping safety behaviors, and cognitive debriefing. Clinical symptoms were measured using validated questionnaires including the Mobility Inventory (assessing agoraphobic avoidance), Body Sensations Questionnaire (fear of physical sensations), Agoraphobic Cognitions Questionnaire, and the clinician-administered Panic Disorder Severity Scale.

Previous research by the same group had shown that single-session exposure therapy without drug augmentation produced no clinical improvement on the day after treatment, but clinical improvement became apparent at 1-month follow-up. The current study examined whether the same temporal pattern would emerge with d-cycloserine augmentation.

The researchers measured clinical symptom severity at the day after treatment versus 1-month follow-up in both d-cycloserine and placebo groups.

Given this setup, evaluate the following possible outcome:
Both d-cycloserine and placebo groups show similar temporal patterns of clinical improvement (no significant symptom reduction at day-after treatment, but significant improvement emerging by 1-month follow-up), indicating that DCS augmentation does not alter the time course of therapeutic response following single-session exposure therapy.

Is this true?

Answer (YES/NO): NO